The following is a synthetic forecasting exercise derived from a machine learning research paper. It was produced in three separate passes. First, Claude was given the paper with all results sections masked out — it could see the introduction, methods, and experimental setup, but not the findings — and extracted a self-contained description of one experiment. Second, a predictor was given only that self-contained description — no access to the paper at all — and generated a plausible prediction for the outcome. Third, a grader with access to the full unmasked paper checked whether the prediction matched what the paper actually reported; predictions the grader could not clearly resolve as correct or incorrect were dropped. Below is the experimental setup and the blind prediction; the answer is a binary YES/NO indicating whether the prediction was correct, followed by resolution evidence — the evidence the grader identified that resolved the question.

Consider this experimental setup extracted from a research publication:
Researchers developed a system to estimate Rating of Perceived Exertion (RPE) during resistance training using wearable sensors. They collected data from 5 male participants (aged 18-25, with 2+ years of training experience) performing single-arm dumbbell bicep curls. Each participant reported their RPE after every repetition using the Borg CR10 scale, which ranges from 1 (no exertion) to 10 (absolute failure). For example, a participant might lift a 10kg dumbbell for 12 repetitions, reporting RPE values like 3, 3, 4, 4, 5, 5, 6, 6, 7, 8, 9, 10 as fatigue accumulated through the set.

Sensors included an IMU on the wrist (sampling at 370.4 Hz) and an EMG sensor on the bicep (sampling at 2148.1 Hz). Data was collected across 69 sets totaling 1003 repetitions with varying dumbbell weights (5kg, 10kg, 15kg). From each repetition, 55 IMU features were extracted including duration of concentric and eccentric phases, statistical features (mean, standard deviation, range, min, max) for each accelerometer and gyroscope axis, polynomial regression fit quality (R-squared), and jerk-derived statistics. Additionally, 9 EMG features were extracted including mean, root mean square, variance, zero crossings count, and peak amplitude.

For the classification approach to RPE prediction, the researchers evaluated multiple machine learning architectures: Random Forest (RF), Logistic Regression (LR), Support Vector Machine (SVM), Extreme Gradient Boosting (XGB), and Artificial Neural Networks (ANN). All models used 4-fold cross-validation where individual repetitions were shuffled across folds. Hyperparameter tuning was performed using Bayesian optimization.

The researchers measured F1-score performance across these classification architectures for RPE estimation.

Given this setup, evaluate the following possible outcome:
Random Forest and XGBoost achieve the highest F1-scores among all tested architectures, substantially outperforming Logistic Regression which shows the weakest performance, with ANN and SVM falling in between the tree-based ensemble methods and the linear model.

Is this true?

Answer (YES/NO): NO